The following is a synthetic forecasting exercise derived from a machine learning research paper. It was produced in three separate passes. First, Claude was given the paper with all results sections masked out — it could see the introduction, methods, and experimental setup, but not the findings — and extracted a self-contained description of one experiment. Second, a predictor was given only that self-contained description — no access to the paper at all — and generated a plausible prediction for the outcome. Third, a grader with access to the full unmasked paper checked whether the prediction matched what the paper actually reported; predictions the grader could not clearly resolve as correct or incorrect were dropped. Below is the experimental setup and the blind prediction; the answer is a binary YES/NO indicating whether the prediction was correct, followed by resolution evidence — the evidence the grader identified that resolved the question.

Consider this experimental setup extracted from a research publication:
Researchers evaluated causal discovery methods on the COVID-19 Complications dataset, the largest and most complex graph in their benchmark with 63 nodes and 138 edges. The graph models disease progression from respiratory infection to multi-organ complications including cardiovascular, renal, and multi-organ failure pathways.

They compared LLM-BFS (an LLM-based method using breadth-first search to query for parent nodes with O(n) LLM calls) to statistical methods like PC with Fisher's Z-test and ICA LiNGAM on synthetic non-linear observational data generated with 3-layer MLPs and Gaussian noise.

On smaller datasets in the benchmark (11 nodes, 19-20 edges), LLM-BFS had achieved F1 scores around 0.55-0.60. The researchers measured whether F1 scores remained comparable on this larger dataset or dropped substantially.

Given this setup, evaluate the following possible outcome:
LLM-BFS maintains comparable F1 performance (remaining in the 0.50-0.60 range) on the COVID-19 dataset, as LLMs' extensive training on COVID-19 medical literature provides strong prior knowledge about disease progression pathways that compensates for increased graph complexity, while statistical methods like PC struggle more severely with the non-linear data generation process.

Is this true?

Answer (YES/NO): NO